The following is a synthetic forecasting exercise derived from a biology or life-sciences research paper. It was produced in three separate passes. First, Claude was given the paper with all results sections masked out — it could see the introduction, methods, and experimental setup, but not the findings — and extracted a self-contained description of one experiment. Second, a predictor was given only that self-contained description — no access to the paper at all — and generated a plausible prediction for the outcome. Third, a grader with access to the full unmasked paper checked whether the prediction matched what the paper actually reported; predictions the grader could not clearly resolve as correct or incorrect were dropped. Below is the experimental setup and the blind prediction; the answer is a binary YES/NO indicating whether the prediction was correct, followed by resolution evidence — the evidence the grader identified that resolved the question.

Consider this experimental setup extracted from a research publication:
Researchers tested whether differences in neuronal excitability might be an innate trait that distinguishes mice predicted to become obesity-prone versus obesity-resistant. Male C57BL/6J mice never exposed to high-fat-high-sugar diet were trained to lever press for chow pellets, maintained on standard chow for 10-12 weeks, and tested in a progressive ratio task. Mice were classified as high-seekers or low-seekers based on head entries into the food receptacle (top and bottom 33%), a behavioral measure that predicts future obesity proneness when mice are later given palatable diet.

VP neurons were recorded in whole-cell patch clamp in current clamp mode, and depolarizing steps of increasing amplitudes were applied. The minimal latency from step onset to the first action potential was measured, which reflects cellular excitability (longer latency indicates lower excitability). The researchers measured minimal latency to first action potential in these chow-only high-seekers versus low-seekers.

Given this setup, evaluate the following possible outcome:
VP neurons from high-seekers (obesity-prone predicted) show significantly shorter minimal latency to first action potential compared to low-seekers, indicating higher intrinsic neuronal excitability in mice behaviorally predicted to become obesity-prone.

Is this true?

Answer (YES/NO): NO